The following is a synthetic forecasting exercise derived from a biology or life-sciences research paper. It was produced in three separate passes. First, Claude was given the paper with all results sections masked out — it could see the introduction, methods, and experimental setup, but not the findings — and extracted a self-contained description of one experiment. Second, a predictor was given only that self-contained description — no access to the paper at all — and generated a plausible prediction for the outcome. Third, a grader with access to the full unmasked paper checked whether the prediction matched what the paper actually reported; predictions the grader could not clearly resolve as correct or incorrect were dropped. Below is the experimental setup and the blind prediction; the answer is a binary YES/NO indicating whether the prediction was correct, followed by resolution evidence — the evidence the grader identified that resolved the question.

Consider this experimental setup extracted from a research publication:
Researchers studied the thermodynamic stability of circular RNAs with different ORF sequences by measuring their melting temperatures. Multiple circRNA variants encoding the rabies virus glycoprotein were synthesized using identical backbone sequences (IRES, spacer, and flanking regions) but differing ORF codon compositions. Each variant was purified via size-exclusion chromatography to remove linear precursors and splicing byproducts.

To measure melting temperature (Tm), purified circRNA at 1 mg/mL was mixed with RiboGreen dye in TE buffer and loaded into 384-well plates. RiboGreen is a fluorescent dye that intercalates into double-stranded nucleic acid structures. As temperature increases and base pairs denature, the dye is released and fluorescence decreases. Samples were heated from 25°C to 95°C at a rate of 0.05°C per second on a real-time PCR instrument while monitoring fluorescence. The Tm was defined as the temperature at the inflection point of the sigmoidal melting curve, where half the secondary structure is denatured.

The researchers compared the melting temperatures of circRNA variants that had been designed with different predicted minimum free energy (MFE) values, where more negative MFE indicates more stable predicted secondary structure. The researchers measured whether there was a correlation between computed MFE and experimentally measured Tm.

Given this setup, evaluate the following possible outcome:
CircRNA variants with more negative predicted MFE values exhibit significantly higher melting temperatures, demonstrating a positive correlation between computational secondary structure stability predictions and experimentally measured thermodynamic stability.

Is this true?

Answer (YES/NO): YES